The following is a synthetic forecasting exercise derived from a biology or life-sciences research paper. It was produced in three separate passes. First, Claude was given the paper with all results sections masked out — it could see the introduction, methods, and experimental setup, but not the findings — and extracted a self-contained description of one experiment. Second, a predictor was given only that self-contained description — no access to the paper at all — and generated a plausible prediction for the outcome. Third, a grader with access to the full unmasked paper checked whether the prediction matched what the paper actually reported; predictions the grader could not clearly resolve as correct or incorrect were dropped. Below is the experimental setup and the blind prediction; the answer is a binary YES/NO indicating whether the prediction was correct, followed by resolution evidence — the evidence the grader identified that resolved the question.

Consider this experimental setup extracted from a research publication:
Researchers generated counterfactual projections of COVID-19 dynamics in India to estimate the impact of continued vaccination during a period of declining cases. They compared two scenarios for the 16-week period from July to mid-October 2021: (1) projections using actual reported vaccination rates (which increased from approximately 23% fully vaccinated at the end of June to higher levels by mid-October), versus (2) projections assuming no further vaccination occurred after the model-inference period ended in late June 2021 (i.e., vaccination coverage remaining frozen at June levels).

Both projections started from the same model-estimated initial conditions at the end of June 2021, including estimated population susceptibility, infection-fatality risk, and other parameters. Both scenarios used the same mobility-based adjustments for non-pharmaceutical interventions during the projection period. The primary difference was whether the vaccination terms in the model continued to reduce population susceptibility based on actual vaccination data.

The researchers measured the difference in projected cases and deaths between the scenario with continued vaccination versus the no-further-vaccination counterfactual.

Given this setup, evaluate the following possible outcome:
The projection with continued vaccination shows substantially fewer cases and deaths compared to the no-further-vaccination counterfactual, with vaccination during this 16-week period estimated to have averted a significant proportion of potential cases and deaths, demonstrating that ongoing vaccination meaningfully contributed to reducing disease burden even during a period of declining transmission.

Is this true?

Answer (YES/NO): YES